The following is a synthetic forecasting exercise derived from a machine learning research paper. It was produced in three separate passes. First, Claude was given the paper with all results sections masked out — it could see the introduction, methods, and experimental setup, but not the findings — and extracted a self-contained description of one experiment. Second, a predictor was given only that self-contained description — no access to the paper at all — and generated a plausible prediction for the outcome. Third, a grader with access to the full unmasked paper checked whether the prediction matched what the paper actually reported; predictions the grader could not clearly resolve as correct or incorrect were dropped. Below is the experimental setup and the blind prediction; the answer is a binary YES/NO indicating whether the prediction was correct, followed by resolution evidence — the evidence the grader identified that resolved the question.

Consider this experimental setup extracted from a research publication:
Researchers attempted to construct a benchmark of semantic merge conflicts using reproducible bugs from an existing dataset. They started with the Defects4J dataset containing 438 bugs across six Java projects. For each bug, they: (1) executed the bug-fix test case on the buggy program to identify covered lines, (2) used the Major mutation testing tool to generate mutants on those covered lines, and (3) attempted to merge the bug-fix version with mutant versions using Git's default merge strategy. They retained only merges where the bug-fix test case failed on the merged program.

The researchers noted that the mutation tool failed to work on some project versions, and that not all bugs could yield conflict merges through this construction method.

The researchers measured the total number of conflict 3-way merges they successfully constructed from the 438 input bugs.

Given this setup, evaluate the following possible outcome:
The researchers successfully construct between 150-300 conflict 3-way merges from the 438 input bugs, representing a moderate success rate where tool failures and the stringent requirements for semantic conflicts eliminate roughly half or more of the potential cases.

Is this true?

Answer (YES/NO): NO